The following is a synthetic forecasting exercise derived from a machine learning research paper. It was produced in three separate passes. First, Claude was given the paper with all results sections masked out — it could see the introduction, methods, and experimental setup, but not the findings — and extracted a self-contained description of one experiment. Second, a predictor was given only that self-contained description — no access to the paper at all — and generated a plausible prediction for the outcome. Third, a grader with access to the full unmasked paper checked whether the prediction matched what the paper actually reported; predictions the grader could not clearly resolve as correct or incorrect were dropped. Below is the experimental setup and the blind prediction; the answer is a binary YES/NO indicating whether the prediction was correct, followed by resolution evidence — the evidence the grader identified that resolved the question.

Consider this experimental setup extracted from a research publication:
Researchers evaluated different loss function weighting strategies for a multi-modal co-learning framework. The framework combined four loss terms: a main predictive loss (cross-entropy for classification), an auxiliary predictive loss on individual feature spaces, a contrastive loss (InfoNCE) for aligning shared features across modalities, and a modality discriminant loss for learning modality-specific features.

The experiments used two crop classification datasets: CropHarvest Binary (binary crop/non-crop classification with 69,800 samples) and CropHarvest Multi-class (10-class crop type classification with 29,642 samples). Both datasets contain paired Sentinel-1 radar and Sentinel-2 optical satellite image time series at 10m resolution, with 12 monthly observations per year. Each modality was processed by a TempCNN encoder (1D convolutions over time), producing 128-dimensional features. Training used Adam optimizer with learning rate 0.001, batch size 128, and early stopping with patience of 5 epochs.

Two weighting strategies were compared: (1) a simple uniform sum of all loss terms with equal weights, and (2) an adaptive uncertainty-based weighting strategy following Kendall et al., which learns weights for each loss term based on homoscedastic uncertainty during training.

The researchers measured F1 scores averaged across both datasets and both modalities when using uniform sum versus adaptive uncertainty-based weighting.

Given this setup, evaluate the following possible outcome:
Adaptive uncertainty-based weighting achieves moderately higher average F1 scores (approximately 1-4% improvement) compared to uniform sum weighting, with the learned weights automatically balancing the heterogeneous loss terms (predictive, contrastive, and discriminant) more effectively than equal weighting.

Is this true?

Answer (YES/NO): NO